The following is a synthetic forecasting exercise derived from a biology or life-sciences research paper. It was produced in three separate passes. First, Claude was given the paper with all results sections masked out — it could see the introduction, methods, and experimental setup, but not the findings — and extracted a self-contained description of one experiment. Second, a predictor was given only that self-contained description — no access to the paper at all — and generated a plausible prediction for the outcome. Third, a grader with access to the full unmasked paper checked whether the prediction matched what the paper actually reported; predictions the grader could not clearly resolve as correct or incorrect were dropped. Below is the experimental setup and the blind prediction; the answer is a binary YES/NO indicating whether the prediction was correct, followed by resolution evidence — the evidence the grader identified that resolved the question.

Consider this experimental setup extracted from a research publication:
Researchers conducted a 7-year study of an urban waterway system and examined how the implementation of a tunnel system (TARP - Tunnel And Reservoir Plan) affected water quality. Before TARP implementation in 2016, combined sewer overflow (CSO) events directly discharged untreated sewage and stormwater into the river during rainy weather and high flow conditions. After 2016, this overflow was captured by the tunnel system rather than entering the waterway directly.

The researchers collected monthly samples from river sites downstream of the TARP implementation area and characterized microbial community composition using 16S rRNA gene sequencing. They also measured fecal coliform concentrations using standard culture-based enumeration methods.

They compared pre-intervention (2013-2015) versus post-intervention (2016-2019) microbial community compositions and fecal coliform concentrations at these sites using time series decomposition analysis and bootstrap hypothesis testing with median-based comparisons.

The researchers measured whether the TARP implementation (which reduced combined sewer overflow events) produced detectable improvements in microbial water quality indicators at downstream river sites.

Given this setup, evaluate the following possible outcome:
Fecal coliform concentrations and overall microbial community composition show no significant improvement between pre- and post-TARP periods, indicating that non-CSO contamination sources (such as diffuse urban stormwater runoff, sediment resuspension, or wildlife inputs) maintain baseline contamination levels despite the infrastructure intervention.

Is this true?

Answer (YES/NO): NO